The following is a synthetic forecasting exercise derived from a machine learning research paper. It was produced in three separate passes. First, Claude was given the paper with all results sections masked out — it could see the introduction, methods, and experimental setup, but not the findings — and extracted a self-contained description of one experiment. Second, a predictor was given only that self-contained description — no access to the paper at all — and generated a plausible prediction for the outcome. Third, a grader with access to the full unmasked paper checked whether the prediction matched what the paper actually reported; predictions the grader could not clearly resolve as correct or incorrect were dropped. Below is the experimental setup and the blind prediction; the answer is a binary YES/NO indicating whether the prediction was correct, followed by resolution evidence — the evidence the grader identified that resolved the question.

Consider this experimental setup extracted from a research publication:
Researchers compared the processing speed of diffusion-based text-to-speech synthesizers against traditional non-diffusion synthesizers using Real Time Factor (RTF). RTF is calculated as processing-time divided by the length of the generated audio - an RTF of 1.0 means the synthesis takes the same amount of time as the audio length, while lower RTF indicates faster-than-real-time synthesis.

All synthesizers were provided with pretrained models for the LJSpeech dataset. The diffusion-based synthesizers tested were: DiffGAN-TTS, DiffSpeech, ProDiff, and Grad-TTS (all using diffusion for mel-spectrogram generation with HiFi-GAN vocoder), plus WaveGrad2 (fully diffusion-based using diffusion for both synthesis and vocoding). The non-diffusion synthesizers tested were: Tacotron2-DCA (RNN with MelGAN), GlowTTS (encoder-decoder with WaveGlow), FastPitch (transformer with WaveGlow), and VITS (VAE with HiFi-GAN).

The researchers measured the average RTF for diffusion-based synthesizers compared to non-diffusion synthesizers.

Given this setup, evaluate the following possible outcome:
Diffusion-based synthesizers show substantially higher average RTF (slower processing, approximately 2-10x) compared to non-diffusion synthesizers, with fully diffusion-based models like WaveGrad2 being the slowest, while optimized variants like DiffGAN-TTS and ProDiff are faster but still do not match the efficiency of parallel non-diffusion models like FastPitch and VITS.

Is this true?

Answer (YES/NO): NO